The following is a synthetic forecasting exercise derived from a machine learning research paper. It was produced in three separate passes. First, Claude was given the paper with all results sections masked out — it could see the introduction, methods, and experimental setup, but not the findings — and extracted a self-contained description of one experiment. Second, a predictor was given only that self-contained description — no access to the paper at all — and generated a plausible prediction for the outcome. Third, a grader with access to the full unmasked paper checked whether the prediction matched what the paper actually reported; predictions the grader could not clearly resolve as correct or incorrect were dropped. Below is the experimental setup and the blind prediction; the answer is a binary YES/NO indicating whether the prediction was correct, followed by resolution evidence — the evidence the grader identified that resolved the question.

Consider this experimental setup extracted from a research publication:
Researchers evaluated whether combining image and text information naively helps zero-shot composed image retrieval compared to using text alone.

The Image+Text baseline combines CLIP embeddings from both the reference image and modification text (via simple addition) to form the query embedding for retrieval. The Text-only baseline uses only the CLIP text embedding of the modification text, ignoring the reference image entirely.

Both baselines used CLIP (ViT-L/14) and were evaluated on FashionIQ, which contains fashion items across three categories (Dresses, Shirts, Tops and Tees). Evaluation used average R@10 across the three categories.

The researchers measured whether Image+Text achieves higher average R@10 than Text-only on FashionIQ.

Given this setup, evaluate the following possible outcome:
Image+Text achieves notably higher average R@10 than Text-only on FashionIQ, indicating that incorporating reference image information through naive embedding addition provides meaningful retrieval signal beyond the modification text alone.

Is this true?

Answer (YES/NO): YES